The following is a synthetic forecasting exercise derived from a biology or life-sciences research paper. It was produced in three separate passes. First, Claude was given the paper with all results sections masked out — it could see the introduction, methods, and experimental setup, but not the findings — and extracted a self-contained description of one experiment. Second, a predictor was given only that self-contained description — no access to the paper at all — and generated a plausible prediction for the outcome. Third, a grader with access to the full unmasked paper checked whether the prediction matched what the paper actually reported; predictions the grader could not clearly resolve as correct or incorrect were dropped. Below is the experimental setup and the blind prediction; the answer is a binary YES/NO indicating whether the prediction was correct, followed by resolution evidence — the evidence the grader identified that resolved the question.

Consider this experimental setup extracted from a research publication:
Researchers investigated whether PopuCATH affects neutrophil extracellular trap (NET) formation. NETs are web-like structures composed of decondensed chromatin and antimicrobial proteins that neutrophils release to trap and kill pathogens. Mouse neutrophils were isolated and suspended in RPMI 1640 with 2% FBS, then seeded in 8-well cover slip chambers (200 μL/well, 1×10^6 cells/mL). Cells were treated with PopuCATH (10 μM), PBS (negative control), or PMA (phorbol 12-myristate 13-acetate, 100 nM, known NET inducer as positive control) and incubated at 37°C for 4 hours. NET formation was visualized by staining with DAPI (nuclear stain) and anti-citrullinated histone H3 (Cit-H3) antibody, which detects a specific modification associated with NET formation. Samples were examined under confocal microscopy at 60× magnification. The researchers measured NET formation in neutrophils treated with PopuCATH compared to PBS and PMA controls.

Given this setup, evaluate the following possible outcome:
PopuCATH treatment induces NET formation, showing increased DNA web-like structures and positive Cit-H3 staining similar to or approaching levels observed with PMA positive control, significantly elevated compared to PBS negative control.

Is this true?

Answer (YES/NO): YES